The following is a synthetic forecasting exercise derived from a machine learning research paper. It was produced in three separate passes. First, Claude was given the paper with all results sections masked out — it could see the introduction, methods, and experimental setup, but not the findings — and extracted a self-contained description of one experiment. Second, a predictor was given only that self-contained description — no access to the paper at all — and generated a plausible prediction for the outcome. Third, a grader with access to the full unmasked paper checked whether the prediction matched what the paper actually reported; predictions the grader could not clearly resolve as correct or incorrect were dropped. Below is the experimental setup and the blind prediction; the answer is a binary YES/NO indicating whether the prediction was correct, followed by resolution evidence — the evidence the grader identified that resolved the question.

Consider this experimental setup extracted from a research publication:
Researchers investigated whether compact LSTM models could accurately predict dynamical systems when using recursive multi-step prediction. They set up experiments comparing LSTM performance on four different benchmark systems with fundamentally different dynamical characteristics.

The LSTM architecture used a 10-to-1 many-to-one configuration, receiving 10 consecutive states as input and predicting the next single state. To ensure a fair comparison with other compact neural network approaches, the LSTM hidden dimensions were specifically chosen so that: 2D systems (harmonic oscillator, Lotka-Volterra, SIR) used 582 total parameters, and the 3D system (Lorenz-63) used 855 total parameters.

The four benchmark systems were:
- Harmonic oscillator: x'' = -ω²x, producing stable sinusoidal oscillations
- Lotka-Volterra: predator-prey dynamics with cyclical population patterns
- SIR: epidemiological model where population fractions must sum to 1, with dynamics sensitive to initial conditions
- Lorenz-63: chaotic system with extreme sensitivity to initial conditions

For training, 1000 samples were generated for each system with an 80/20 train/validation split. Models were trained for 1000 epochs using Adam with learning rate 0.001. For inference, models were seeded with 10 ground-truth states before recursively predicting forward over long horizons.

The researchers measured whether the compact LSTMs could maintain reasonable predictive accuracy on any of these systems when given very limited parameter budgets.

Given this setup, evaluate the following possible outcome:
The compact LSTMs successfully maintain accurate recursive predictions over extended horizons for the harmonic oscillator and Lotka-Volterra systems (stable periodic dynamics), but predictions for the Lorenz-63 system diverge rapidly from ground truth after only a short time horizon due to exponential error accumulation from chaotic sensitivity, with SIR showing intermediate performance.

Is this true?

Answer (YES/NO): NO